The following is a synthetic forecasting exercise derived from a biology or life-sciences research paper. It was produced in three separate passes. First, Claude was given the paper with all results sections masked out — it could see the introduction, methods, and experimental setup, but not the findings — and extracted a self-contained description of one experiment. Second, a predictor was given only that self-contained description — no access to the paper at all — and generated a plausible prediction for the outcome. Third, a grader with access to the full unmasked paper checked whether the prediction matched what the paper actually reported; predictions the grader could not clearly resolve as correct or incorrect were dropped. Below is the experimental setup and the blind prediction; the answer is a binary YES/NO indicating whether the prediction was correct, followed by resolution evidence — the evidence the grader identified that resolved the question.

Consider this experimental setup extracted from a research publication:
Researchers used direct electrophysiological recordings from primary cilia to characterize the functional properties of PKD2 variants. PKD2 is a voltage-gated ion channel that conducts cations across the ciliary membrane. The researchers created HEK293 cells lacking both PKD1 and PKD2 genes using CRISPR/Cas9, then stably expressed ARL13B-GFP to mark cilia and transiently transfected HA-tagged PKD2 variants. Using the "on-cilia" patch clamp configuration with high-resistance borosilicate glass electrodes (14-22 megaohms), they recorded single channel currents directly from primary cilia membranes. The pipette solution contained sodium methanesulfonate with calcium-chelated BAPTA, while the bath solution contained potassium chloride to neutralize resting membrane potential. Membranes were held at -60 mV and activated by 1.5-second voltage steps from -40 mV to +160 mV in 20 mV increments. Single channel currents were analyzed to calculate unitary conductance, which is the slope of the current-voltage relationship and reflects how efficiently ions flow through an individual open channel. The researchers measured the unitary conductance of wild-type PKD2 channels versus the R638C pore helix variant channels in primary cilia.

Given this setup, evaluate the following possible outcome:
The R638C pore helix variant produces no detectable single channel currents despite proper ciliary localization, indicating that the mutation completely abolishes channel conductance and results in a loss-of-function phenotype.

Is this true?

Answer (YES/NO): NO